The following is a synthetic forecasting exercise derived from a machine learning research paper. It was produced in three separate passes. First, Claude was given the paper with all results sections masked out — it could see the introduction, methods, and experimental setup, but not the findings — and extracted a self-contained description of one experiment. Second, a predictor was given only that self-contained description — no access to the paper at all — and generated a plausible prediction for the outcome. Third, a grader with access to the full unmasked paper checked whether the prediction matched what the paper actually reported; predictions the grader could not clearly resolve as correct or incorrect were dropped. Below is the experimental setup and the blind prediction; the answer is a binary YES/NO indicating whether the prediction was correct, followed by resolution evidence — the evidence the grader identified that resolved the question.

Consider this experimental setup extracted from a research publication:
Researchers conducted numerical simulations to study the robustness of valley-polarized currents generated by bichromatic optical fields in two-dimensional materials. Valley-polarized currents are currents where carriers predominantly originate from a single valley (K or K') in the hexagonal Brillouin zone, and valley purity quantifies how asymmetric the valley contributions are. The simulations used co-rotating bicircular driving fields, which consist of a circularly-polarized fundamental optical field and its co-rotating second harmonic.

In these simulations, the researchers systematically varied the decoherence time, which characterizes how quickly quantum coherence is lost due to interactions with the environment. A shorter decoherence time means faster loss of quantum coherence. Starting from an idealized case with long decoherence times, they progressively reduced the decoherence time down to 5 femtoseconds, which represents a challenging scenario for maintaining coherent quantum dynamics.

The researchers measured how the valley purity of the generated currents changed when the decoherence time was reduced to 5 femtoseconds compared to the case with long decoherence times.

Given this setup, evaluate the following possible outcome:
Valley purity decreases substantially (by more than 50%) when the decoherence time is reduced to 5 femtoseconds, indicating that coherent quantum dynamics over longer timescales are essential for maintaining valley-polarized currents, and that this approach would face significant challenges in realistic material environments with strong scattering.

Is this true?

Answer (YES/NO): NO